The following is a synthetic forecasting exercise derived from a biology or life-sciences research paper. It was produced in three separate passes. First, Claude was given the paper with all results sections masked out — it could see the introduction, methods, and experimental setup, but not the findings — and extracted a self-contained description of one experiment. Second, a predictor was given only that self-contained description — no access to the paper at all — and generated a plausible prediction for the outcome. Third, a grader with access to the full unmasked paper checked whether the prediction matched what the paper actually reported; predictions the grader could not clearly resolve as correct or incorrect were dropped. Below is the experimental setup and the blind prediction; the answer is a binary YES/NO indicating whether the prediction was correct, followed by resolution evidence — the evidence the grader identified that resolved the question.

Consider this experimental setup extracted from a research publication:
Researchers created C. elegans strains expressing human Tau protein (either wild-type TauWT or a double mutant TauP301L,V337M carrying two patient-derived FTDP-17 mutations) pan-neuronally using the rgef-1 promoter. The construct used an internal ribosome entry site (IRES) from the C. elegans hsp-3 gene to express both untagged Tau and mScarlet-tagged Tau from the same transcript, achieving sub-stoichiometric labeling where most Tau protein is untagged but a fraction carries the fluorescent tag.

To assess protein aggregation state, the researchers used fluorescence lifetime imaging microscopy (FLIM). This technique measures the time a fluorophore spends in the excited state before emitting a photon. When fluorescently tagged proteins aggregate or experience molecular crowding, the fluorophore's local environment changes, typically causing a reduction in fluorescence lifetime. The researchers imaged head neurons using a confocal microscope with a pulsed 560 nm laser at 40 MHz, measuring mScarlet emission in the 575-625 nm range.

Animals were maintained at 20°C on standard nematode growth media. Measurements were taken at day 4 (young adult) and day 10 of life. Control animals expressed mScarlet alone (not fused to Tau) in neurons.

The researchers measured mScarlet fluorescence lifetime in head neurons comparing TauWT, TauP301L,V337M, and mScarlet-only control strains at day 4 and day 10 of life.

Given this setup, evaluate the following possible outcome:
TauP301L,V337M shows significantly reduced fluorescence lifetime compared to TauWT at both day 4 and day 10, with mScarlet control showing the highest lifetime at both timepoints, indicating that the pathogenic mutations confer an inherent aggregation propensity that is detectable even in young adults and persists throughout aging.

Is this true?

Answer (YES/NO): YES